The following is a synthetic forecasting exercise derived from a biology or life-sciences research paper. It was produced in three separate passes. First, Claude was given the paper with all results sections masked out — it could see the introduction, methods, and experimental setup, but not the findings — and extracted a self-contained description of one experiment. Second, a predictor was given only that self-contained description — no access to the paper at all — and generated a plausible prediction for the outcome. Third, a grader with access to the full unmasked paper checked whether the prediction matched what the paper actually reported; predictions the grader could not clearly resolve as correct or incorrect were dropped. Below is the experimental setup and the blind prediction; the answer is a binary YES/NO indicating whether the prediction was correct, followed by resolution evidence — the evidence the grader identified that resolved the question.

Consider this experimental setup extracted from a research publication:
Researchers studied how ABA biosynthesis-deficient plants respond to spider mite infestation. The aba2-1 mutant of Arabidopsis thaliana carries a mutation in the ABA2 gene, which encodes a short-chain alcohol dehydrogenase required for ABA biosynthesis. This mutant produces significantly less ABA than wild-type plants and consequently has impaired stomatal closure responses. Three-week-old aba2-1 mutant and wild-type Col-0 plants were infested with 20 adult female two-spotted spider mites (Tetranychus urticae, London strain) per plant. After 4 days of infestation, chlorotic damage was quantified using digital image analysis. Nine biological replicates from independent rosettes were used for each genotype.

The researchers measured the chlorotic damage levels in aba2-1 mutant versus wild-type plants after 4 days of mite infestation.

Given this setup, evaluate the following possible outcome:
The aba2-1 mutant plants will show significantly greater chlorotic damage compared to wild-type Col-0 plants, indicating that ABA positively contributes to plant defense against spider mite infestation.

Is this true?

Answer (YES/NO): YES